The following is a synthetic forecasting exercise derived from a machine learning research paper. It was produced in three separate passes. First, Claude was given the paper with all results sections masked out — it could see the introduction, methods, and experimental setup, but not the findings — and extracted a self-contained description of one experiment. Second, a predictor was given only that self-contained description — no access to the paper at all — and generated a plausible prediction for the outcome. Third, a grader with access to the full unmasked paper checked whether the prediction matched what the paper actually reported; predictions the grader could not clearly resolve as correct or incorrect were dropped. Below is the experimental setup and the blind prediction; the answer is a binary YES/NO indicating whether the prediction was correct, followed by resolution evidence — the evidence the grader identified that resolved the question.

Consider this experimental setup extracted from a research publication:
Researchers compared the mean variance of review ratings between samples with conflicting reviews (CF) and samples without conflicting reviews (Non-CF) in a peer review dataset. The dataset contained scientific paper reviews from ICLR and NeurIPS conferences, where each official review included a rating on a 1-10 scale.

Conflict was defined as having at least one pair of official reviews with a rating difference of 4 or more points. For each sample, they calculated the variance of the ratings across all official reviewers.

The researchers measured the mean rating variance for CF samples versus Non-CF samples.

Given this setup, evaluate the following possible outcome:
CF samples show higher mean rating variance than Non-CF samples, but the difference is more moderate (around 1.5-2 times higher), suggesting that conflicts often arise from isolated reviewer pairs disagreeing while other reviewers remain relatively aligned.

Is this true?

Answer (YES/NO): NO